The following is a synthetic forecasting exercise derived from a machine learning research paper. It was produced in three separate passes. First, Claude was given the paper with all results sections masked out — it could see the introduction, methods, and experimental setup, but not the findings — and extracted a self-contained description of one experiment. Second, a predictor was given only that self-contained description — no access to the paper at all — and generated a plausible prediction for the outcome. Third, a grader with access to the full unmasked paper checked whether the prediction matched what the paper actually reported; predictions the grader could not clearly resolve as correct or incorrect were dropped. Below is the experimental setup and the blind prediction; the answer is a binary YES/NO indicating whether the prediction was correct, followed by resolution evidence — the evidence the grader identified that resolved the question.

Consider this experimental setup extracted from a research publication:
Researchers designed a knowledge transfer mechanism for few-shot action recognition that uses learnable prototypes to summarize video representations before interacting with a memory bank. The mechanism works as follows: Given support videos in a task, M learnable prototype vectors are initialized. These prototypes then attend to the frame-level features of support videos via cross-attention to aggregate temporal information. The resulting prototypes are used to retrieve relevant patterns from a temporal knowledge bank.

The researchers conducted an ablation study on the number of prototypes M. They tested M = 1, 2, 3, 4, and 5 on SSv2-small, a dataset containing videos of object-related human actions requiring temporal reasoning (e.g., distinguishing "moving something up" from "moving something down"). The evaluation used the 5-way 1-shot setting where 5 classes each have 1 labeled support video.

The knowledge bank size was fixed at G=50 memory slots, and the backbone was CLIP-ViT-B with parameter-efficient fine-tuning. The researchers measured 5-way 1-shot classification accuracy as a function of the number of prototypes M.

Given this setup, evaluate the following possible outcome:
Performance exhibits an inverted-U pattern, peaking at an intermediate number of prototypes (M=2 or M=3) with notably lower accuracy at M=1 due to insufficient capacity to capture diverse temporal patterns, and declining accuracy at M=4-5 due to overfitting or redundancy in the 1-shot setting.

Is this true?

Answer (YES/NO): NO